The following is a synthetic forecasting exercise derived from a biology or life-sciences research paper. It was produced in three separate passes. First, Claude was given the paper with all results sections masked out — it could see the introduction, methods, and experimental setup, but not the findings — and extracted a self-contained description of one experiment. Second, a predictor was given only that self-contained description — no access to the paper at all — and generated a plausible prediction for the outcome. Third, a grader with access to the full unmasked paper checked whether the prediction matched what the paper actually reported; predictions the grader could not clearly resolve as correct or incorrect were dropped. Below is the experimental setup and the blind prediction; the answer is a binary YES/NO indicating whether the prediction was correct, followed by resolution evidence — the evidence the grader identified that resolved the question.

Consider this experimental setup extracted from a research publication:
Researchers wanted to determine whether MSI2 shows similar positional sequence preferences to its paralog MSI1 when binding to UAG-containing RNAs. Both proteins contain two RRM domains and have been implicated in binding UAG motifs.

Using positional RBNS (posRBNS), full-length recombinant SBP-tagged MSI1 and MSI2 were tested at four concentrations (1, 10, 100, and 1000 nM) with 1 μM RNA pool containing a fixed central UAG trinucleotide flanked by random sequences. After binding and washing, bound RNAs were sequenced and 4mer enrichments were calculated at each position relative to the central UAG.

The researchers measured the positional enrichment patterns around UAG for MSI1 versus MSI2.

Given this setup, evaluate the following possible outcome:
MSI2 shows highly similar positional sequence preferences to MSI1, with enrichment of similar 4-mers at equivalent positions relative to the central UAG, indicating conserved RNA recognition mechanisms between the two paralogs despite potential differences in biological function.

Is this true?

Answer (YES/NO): YES